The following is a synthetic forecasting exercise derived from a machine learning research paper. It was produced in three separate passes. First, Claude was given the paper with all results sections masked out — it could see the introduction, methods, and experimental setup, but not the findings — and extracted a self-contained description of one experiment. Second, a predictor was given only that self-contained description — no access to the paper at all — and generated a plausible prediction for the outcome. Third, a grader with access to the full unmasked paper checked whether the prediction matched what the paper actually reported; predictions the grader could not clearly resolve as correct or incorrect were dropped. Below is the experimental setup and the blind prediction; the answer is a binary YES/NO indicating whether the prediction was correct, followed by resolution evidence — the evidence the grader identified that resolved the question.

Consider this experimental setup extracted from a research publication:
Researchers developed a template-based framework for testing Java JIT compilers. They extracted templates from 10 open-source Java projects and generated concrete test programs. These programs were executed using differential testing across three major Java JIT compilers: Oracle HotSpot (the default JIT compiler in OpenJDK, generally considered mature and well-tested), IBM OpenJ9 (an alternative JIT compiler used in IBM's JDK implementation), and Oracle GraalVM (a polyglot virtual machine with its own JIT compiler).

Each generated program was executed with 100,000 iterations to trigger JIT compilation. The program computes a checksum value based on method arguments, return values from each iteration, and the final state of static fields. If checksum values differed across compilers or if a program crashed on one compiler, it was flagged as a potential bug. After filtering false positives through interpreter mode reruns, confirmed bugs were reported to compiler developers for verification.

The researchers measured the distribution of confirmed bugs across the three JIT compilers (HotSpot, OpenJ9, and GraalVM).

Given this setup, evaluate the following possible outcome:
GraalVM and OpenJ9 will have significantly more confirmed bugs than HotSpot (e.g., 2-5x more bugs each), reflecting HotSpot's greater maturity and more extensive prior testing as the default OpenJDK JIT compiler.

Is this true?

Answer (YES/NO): NO